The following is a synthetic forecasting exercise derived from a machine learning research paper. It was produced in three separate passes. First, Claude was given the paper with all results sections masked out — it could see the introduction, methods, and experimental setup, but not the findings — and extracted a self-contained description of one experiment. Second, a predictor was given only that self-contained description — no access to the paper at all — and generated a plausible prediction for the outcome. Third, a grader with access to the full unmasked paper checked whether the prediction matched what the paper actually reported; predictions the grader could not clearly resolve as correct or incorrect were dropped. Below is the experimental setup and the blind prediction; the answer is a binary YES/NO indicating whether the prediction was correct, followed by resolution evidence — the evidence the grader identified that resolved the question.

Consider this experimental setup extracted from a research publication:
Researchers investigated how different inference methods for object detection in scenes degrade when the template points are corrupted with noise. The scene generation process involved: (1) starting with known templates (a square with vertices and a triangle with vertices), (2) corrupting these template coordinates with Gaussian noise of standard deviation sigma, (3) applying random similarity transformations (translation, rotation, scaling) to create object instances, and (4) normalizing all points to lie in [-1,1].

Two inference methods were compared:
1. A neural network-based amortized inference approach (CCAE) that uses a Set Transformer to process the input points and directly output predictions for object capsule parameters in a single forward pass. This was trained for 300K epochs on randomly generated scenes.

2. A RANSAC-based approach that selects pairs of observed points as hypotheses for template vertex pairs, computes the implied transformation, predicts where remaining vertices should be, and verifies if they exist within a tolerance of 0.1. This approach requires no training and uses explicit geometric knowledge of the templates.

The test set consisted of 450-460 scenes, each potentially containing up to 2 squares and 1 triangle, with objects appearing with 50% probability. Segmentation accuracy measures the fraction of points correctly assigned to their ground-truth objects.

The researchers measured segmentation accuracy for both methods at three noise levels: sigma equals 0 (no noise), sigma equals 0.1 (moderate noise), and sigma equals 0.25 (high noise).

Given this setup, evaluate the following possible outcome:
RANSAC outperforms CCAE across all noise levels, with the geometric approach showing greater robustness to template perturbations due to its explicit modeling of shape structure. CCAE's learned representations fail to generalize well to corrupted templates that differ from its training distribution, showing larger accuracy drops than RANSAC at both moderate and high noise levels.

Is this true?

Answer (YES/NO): YES